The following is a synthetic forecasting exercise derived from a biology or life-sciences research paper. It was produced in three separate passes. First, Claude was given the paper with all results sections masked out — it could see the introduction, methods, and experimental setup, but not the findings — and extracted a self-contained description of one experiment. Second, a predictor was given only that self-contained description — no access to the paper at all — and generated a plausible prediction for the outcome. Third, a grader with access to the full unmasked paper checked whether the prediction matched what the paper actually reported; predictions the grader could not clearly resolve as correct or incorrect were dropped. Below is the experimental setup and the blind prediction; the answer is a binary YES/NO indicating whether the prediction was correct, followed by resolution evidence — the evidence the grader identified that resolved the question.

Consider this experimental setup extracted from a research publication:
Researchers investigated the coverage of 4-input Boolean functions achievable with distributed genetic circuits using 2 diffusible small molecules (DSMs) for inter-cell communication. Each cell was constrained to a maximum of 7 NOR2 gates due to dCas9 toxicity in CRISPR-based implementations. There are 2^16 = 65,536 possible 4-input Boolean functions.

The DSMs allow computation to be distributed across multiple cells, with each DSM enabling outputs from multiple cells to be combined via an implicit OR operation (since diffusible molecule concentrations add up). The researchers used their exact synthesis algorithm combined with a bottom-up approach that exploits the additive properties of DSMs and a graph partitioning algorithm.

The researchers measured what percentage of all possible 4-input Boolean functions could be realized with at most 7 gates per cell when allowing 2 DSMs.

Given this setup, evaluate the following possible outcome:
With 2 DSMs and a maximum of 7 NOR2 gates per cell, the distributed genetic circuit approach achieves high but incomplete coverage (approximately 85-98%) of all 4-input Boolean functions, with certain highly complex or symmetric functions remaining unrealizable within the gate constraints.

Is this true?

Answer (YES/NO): NO